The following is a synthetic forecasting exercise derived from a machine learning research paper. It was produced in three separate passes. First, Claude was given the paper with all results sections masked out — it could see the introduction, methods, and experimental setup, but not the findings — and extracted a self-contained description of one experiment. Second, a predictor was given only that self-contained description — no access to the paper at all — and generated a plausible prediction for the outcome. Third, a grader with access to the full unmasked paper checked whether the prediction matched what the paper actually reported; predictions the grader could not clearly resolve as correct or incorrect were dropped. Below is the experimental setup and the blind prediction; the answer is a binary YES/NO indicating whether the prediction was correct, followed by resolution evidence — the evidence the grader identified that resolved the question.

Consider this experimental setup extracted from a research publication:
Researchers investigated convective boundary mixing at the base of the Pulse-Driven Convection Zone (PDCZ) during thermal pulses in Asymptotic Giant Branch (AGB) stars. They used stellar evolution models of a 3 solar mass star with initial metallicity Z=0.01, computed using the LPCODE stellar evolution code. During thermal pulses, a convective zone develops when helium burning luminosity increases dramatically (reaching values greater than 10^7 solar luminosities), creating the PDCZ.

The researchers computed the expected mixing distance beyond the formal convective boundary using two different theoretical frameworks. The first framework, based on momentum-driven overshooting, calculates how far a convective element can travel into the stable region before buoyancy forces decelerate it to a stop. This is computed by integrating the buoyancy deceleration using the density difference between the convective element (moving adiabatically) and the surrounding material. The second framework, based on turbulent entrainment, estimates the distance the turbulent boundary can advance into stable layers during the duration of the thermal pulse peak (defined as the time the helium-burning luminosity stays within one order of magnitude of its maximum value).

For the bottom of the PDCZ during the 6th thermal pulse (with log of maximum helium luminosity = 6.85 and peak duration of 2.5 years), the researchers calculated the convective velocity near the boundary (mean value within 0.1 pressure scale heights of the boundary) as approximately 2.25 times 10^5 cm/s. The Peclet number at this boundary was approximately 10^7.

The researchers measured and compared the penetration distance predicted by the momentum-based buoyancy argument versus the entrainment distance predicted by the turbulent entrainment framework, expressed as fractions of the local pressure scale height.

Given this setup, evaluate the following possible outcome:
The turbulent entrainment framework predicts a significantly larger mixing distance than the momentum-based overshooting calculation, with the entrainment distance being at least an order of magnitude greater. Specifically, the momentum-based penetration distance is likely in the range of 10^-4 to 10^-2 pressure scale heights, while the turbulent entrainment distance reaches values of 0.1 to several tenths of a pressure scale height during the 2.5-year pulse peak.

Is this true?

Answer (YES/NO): NO